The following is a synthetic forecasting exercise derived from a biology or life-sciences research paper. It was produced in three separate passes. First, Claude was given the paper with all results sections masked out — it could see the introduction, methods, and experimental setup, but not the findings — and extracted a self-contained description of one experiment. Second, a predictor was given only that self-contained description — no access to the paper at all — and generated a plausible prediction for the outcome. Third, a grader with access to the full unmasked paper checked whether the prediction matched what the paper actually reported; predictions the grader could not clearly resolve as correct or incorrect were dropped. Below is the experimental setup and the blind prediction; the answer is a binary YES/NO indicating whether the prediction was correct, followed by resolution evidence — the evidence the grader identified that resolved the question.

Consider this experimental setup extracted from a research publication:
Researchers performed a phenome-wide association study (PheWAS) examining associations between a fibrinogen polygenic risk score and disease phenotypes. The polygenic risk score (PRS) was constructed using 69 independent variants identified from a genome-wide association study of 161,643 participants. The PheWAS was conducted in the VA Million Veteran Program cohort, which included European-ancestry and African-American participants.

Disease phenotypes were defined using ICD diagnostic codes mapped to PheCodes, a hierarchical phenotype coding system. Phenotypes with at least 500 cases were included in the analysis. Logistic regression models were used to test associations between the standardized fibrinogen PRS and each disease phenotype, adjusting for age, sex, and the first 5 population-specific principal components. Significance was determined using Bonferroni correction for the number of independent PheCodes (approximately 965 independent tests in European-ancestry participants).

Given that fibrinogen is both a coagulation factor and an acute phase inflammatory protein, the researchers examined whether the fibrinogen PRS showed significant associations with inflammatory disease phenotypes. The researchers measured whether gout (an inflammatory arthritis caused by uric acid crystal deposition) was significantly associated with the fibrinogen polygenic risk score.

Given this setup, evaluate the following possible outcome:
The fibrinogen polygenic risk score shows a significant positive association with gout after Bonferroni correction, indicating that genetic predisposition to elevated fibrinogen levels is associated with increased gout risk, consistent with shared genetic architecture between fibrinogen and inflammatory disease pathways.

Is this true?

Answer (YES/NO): YES